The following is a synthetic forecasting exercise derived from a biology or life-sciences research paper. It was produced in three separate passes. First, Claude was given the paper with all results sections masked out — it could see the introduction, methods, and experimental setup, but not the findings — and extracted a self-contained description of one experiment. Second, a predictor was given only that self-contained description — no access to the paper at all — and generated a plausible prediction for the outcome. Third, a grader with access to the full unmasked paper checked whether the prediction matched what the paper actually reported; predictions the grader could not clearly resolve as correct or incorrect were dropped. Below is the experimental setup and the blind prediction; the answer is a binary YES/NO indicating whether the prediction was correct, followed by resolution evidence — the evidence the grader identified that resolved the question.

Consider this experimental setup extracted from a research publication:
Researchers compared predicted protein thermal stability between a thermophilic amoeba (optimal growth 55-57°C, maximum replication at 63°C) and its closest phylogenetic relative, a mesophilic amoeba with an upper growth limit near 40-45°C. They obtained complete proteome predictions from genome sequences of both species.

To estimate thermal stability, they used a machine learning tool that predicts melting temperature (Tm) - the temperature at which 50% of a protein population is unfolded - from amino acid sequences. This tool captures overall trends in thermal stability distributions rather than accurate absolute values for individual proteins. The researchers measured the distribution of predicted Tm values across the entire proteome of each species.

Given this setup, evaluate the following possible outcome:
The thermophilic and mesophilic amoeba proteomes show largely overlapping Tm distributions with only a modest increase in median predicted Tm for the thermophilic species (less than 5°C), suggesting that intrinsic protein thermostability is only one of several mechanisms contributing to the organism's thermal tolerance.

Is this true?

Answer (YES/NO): YES